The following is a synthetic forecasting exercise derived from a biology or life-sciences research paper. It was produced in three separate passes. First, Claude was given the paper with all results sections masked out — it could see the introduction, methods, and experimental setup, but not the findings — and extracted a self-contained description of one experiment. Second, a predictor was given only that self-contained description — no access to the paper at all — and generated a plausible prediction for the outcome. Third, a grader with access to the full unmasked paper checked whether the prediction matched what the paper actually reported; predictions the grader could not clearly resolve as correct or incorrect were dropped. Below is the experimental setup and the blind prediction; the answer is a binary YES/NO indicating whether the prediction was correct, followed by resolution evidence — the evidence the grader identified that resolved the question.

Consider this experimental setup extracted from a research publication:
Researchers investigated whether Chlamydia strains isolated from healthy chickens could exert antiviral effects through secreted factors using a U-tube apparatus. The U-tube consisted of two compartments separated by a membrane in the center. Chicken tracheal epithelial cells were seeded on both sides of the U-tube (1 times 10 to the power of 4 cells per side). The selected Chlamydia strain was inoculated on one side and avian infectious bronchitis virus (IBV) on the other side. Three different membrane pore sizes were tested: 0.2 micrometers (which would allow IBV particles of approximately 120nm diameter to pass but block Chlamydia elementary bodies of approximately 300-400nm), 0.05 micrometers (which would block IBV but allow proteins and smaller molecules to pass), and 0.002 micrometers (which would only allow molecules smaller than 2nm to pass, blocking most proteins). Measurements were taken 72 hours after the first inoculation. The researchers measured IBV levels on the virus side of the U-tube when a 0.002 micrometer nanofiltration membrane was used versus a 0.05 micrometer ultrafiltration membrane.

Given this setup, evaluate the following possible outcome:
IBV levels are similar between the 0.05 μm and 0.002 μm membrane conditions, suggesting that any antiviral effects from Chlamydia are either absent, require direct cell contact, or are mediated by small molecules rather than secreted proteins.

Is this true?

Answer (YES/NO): YES